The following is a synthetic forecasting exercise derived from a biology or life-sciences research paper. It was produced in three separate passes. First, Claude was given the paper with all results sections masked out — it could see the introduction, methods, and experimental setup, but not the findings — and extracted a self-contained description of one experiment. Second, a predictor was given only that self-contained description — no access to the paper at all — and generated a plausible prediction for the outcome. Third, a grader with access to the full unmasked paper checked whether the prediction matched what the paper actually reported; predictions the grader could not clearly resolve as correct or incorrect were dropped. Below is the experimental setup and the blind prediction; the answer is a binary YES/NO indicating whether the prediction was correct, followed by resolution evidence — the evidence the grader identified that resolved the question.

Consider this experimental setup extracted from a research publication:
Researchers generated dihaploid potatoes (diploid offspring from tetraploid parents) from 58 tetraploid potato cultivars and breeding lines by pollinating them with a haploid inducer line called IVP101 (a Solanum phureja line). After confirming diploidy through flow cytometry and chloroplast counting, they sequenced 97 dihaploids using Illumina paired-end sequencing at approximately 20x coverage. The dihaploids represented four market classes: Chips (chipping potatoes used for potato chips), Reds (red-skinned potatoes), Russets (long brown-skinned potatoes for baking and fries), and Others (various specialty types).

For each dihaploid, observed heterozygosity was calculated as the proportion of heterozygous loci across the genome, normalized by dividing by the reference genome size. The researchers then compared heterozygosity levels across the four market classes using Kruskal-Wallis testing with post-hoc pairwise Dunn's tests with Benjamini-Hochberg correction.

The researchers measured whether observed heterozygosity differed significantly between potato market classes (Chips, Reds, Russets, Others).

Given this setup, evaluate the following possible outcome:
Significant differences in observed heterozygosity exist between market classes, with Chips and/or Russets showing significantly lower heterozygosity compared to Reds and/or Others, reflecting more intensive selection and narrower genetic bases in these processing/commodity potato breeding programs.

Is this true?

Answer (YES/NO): NO